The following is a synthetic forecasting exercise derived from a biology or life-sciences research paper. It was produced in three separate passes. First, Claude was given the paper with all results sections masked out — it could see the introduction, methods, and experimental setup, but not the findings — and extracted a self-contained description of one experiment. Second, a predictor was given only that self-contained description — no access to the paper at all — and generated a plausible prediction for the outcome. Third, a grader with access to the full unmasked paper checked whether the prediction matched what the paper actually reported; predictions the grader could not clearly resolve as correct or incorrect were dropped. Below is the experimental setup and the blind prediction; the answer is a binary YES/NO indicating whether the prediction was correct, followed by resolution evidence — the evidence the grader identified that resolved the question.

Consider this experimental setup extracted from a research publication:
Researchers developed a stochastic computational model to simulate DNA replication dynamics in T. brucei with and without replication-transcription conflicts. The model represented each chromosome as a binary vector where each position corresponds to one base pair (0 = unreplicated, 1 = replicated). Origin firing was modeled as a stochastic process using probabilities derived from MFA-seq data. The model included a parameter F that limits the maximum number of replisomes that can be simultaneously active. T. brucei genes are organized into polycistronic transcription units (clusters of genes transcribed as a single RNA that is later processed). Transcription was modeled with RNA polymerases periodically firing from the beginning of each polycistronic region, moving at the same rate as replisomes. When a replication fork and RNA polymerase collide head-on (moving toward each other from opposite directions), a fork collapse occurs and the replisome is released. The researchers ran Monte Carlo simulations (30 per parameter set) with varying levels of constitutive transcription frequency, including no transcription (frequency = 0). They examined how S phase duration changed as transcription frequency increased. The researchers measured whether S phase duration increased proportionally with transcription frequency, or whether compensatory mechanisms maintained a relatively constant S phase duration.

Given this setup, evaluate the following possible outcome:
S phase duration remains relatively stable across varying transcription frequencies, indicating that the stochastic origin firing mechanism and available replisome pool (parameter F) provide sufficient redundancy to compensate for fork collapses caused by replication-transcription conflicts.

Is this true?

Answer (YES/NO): YES